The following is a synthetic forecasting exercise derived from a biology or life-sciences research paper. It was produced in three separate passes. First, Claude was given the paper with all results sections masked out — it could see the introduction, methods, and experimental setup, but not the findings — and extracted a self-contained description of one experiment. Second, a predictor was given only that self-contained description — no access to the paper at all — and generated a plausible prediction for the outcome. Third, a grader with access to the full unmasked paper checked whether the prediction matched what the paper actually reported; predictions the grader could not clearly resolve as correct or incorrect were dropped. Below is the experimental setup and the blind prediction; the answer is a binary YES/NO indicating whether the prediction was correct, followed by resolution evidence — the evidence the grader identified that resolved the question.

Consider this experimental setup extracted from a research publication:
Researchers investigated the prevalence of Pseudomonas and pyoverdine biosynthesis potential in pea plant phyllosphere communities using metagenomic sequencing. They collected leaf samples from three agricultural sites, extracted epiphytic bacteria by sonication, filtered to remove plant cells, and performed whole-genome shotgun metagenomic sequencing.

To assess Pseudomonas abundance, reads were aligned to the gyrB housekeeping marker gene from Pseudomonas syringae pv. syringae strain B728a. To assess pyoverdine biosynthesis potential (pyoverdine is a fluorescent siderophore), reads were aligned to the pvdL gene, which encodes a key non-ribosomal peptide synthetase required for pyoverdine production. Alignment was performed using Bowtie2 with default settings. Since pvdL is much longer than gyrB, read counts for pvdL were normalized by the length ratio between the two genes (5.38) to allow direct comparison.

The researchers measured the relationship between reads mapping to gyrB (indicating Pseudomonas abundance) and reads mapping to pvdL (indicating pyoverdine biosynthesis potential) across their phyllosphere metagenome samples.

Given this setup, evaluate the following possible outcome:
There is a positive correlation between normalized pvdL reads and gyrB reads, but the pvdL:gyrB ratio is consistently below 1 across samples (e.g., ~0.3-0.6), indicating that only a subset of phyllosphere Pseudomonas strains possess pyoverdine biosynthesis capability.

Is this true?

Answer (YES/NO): NO